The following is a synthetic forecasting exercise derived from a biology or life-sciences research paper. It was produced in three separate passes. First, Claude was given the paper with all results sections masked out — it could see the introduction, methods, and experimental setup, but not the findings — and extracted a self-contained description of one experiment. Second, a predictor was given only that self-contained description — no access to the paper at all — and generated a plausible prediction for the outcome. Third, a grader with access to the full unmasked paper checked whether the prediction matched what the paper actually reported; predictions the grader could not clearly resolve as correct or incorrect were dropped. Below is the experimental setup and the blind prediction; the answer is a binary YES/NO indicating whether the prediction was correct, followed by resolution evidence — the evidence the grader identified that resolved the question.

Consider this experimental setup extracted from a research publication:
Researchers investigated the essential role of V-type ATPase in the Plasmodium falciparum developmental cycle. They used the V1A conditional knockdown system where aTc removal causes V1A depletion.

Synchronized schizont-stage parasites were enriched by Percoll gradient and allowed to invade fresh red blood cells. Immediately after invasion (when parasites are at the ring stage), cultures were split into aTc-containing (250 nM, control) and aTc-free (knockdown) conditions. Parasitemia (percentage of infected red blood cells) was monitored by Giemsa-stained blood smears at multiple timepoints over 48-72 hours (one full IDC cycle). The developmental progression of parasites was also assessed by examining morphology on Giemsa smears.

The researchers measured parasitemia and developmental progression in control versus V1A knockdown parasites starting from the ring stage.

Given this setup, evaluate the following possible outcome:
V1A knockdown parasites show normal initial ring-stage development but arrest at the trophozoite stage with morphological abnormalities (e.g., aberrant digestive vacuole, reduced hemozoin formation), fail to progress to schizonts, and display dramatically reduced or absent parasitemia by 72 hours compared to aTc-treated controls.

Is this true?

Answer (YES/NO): YES